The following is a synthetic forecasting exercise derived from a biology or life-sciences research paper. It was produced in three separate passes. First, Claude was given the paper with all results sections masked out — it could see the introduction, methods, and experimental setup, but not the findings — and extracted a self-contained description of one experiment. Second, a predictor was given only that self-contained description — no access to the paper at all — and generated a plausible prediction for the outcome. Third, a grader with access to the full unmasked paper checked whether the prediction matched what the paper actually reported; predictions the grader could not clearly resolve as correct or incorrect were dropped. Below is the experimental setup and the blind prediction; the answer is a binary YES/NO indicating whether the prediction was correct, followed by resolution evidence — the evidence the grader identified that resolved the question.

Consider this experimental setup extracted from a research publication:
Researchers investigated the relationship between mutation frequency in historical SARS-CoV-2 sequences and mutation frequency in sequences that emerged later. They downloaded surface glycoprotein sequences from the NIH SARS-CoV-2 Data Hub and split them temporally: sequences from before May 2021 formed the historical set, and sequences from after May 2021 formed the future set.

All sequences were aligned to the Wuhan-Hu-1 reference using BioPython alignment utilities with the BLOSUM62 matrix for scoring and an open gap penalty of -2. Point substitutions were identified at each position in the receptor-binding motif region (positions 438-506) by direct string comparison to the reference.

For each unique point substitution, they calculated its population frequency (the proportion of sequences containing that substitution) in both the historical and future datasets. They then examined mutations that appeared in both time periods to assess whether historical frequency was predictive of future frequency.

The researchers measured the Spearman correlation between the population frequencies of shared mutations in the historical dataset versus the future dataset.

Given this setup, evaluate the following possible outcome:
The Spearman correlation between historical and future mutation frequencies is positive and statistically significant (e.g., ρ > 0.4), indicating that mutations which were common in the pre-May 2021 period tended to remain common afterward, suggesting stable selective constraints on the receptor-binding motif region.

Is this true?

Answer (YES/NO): YES